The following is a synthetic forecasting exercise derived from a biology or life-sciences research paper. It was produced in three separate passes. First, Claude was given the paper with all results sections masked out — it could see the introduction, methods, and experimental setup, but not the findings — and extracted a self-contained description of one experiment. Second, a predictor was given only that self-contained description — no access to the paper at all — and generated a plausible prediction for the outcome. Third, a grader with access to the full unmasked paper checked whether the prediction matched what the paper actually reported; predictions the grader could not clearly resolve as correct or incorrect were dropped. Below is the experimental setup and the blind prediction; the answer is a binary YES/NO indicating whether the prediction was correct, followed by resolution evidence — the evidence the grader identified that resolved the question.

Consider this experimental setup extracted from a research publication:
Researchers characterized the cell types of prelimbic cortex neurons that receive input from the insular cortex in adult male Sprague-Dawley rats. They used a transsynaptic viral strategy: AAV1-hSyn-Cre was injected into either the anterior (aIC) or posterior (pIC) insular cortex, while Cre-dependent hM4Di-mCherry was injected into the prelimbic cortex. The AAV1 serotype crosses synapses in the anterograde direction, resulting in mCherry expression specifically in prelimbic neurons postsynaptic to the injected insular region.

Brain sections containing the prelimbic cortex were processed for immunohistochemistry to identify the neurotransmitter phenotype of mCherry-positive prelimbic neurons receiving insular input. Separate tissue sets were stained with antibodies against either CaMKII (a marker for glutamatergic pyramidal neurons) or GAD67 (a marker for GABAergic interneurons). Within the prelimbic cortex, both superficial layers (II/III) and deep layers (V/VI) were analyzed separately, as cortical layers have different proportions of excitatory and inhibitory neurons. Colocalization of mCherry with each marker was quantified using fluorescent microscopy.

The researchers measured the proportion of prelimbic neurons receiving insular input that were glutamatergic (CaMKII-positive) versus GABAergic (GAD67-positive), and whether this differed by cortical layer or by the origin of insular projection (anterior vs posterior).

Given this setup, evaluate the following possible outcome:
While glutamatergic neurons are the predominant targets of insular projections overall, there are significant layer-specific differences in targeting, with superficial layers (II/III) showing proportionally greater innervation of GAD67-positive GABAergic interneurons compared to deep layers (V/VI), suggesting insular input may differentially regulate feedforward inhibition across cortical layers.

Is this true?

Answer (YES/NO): NO